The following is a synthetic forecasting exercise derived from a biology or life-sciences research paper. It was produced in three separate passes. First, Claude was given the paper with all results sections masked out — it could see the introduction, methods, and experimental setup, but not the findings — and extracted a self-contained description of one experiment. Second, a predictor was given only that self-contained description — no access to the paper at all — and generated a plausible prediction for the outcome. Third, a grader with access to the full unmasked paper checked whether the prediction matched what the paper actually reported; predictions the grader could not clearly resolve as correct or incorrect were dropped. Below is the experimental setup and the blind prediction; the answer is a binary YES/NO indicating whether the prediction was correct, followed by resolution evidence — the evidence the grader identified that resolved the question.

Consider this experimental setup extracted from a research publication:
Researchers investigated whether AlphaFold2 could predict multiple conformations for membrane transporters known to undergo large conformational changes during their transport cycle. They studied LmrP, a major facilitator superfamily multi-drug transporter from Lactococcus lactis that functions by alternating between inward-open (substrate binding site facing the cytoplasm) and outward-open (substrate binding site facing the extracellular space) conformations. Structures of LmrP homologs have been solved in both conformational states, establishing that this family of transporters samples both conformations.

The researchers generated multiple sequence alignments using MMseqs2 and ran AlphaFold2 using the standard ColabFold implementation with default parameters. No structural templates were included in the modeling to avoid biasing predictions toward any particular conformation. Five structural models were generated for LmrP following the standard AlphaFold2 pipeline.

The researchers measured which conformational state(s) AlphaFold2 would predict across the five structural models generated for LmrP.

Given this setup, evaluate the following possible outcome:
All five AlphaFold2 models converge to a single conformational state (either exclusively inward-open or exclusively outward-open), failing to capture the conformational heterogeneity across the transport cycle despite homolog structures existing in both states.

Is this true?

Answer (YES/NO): YES